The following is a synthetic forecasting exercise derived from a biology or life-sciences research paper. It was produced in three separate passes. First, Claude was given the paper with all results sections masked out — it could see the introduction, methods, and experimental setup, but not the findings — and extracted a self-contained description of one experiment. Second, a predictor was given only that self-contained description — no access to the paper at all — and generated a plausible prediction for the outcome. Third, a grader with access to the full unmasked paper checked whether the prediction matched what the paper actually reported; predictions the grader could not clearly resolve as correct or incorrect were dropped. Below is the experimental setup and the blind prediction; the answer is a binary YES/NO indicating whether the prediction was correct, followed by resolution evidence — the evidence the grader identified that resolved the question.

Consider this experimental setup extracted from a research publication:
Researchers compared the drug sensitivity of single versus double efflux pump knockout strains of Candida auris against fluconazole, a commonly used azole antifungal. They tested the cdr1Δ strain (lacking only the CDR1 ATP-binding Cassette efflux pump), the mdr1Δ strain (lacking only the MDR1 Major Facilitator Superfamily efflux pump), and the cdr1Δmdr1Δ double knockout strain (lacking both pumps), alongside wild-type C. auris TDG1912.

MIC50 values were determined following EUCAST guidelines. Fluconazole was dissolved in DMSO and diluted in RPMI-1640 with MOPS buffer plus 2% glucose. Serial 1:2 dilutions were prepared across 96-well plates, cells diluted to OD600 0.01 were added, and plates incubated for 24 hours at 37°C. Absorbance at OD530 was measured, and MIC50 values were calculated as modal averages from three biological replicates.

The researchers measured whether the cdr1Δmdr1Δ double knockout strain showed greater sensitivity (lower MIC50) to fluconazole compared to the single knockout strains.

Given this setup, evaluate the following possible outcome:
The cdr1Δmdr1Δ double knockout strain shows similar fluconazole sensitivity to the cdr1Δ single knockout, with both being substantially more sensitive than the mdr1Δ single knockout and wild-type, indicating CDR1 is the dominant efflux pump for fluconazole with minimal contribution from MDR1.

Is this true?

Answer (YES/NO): NO